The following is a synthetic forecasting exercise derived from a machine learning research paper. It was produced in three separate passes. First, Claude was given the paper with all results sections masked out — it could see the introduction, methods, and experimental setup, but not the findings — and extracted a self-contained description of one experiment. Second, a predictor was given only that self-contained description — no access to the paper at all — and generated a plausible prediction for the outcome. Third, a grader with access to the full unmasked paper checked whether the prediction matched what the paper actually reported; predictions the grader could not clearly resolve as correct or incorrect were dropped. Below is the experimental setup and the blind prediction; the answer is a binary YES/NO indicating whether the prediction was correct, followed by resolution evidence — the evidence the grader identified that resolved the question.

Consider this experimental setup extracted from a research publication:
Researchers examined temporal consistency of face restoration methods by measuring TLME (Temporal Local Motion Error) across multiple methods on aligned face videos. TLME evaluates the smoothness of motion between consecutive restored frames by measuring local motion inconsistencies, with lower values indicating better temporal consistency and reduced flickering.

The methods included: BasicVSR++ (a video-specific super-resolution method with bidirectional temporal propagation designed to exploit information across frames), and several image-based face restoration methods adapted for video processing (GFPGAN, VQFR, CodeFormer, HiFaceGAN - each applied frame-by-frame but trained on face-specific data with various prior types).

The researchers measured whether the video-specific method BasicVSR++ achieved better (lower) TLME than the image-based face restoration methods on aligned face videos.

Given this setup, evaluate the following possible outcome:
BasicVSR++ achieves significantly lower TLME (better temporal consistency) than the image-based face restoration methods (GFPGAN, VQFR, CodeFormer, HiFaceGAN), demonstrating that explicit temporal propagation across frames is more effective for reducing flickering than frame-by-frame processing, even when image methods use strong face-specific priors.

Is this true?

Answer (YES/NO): NO